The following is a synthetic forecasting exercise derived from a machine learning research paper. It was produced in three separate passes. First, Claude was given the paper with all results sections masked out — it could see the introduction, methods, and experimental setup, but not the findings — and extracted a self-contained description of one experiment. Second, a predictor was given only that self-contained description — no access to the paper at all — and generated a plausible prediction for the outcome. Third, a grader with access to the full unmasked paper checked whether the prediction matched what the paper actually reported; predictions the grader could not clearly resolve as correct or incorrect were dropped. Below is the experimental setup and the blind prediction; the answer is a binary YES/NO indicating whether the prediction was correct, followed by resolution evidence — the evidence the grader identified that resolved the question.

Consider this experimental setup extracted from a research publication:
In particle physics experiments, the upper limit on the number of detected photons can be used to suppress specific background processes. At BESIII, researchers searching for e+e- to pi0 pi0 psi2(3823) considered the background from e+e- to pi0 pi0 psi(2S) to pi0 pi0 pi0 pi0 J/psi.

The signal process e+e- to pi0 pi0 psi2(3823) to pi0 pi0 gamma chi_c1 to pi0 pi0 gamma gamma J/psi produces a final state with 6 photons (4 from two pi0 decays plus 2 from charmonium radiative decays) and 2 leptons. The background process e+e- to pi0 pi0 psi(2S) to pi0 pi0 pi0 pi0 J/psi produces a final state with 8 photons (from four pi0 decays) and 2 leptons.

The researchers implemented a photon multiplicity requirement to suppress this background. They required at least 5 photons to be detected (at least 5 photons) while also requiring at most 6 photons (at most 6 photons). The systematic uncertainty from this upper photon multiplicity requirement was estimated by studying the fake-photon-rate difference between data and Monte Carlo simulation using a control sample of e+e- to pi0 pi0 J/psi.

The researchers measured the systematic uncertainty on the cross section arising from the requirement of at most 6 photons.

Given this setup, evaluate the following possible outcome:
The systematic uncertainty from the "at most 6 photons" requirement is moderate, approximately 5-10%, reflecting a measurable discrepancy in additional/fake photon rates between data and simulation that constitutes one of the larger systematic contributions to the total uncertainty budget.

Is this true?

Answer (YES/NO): NO